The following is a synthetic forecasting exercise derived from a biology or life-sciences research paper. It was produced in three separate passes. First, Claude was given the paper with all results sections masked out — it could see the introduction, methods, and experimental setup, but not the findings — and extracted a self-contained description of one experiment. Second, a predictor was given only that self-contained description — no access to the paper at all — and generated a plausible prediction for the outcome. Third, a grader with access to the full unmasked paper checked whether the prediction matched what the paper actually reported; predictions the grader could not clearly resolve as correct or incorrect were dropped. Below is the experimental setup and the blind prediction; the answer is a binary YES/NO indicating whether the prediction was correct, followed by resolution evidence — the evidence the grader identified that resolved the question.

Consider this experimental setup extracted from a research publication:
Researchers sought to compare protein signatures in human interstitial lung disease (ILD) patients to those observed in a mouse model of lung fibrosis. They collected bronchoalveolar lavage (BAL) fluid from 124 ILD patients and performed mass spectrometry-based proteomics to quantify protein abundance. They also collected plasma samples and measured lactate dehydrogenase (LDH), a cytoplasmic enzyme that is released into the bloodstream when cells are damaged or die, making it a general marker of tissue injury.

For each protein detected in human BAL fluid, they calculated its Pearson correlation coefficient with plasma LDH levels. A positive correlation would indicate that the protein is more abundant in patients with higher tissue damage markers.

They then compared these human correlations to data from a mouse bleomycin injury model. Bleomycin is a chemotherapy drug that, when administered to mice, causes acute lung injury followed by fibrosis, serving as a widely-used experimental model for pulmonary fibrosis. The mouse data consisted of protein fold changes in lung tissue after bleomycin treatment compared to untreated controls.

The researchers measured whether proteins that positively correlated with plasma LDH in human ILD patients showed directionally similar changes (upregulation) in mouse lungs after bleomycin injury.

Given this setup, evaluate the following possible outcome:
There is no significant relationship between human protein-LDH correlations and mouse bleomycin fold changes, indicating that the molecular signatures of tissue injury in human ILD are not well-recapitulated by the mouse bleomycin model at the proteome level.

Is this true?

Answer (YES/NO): NO